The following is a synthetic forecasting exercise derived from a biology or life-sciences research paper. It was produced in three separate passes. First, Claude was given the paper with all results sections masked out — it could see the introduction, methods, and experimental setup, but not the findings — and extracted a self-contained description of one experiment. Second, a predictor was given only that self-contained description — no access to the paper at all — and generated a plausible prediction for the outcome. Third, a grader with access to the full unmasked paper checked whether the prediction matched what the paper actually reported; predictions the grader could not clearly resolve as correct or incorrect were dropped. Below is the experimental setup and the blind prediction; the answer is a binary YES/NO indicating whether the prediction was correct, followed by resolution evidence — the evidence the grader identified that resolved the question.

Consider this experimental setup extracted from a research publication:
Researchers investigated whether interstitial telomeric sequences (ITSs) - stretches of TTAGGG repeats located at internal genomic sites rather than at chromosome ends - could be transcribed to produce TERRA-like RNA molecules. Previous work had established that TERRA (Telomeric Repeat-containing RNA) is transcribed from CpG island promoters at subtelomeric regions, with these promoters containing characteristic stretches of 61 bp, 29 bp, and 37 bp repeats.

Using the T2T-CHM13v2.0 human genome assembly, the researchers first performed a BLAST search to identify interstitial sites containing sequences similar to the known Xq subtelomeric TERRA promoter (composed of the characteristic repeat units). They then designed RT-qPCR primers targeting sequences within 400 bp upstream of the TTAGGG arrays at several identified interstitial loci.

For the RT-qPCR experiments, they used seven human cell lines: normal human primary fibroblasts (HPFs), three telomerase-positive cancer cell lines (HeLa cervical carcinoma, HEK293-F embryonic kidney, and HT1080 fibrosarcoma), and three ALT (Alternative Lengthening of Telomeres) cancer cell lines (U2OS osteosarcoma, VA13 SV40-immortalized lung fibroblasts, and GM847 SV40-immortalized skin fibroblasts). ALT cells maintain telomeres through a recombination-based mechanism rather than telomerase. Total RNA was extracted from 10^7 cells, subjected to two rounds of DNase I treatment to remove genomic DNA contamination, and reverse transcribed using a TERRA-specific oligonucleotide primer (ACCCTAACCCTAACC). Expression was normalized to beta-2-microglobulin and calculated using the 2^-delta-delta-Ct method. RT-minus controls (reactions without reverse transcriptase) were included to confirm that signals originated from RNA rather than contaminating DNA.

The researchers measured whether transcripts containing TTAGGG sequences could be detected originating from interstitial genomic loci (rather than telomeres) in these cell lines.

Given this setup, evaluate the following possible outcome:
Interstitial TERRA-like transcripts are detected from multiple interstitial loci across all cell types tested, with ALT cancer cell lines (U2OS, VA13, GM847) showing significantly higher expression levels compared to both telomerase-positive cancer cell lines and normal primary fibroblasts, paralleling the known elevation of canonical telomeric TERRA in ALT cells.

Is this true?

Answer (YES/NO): NO